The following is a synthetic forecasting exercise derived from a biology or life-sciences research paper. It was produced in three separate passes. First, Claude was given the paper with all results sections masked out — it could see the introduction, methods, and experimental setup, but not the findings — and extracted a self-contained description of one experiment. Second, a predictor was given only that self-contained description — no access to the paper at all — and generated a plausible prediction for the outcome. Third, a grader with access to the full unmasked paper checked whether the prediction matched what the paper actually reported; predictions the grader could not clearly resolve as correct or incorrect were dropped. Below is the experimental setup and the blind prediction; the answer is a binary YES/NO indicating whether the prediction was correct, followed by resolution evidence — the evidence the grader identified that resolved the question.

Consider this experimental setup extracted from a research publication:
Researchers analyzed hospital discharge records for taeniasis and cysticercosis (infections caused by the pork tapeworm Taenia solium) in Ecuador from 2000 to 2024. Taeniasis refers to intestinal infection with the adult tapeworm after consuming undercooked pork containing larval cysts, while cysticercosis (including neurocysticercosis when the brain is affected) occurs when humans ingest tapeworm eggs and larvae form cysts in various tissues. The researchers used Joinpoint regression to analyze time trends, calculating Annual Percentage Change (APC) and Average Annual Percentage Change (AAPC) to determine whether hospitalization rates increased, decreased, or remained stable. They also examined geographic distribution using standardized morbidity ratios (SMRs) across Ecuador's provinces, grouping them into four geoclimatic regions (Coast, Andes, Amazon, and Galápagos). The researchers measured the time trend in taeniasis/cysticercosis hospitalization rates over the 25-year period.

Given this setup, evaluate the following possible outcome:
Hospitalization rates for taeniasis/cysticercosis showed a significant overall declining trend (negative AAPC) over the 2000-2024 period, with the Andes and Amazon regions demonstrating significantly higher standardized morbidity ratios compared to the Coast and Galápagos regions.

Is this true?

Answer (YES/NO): NO